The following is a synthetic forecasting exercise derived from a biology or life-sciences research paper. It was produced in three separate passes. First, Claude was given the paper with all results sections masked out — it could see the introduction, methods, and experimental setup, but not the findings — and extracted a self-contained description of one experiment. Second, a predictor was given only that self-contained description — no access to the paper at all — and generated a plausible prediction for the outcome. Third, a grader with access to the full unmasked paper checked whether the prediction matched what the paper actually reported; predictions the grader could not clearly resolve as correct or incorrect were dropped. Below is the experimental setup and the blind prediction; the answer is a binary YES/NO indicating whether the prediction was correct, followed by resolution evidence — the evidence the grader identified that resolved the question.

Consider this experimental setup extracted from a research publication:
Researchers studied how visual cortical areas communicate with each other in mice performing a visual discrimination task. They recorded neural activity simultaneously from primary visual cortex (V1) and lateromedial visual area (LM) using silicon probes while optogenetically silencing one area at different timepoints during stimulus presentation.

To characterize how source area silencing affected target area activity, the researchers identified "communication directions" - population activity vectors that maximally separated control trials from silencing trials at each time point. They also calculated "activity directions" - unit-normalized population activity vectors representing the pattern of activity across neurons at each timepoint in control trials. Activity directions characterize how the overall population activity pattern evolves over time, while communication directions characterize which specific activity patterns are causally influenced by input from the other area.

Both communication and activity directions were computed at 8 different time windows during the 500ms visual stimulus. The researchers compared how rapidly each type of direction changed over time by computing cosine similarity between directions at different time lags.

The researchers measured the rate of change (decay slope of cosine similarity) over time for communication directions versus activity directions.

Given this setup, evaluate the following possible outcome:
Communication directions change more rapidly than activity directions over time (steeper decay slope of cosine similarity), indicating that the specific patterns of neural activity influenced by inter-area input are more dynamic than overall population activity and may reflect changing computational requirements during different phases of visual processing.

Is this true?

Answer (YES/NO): YES